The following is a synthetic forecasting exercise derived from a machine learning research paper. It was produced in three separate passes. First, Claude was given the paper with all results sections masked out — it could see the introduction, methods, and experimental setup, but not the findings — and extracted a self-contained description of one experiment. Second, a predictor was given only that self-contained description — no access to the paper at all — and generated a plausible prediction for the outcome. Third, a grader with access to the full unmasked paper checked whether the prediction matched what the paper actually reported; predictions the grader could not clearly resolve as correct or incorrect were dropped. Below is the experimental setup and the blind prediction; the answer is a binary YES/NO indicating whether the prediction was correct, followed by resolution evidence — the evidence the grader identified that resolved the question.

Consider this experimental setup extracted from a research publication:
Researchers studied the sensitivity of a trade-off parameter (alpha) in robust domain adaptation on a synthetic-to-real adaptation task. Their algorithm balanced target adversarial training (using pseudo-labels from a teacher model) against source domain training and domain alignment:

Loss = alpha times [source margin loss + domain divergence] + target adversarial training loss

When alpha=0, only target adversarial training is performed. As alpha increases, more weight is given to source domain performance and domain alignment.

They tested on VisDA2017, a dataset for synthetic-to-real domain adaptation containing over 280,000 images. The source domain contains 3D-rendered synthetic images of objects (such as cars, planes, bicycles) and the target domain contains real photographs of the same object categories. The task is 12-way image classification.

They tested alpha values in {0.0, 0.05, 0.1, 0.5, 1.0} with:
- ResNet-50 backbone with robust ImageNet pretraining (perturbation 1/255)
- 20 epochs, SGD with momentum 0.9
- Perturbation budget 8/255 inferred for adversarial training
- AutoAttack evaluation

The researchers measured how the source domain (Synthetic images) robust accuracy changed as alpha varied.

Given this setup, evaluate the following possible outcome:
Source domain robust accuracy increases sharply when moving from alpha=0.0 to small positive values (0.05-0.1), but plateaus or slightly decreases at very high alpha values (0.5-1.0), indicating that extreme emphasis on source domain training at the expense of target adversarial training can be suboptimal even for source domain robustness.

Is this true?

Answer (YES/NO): NO